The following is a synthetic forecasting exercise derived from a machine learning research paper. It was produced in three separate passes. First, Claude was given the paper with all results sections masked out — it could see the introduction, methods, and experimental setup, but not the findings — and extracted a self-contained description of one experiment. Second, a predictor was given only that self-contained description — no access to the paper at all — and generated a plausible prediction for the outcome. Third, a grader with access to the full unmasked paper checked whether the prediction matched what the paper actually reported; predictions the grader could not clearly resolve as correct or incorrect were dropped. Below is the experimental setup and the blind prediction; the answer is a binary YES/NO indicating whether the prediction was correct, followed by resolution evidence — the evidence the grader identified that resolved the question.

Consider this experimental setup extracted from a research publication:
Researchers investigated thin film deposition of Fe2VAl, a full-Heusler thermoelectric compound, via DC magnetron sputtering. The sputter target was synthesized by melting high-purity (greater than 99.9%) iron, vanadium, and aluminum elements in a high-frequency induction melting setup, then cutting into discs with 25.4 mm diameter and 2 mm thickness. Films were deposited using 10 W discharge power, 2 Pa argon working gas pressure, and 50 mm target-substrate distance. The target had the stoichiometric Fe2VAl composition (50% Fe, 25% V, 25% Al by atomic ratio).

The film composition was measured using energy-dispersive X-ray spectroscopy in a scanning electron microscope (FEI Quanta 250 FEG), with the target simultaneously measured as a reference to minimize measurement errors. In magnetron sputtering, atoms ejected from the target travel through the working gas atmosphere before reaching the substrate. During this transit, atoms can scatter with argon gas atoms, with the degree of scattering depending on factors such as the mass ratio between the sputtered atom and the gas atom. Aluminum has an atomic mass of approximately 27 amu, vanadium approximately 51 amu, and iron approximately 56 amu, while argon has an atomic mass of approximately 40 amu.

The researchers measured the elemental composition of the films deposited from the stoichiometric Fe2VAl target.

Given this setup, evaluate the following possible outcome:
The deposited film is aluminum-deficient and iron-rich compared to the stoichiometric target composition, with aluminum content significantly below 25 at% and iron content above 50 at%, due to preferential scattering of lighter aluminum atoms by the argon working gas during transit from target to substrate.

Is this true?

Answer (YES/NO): NO